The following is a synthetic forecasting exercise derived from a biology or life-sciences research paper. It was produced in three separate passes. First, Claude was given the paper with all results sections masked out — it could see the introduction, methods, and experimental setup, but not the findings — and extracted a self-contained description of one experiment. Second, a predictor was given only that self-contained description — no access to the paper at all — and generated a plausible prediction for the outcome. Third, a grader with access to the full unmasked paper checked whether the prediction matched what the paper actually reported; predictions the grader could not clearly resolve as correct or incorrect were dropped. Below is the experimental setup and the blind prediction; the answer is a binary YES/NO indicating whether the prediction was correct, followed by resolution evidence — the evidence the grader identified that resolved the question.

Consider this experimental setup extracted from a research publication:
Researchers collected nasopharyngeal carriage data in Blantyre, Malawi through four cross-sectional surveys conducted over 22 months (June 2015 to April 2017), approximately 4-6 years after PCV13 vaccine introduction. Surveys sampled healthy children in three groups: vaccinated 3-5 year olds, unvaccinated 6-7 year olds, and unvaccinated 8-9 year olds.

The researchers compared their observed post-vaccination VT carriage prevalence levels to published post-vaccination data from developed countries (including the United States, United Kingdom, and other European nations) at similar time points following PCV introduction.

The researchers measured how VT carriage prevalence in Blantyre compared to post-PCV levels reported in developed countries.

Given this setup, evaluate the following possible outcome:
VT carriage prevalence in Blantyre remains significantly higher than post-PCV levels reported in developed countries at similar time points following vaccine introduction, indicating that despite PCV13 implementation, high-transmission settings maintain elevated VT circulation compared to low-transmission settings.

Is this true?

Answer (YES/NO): YES